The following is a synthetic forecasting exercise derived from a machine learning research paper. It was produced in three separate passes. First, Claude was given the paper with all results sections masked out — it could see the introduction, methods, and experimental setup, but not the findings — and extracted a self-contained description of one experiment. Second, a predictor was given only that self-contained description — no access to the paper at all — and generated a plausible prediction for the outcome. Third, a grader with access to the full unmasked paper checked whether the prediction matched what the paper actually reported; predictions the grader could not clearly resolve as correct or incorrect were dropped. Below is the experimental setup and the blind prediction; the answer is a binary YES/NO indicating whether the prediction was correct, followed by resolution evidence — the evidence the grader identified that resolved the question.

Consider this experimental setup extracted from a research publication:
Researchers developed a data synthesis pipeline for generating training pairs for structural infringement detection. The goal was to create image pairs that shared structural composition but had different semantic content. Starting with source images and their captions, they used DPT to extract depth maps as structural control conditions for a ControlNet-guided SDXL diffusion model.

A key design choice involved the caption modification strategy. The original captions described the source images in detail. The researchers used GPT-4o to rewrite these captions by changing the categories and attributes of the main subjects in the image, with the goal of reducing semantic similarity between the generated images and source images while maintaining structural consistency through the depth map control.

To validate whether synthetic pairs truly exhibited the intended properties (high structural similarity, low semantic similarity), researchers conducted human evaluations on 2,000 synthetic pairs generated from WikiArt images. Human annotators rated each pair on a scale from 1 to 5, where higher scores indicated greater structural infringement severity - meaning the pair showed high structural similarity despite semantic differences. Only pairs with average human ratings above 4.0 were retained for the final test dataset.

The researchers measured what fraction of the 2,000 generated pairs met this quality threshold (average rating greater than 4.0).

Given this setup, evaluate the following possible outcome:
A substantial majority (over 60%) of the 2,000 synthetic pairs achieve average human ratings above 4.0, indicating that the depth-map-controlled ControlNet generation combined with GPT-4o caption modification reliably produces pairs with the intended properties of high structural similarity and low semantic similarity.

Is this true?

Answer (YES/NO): NO